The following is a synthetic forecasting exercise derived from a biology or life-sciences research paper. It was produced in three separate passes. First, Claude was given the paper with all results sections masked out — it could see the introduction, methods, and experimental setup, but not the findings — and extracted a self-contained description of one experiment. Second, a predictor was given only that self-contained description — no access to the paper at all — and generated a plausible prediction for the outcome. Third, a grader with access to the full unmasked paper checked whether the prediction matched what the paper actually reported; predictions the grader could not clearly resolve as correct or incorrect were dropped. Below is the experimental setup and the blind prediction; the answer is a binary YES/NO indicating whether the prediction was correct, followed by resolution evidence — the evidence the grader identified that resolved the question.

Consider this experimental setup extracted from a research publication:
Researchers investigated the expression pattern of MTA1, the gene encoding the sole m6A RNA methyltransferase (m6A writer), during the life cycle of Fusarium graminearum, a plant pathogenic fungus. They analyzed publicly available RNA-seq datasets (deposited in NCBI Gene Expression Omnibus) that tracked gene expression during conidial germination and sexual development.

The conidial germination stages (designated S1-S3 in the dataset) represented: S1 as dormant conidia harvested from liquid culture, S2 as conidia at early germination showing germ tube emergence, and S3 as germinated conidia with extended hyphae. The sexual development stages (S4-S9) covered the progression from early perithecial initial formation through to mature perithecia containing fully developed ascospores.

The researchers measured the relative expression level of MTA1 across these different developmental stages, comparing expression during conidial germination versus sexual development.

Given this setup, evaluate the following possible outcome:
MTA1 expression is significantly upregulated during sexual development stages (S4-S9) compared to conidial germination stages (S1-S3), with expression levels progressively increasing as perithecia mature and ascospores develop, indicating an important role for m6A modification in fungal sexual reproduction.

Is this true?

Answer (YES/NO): NO